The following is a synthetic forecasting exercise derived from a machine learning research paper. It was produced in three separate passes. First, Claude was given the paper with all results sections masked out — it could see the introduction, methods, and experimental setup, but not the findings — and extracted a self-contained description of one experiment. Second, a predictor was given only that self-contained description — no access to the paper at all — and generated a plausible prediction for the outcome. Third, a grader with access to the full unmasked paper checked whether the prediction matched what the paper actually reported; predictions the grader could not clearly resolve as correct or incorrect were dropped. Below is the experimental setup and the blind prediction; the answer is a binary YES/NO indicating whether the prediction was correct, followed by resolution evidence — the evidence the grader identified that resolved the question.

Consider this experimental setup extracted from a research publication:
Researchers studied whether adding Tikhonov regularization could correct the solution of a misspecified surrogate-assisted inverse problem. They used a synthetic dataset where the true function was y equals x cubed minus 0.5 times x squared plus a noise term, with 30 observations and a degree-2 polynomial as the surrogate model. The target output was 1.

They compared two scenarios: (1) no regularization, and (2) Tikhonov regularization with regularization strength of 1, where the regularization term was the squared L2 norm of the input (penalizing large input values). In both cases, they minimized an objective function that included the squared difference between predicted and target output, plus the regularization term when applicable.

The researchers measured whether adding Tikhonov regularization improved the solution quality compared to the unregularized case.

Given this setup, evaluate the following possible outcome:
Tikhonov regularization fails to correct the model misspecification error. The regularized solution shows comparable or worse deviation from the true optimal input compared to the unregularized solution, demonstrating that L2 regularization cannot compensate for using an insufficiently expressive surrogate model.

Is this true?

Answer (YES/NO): YES